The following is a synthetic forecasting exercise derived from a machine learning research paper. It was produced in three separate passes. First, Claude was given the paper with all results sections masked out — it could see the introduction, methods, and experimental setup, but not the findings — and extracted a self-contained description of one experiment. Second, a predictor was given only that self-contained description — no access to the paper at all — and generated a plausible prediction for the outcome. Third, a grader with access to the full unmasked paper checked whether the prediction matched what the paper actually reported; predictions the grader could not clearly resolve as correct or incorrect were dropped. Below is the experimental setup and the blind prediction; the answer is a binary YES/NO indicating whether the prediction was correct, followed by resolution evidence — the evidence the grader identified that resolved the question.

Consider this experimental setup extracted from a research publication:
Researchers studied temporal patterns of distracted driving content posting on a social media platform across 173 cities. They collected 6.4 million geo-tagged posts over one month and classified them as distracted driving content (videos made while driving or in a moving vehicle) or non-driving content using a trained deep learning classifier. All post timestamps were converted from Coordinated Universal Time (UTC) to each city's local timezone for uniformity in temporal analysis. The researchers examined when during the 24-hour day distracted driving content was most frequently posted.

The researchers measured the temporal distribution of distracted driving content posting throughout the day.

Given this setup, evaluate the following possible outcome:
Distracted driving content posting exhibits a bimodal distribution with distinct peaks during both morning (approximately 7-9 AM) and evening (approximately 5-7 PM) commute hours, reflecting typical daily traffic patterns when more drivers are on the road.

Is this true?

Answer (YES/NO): NO